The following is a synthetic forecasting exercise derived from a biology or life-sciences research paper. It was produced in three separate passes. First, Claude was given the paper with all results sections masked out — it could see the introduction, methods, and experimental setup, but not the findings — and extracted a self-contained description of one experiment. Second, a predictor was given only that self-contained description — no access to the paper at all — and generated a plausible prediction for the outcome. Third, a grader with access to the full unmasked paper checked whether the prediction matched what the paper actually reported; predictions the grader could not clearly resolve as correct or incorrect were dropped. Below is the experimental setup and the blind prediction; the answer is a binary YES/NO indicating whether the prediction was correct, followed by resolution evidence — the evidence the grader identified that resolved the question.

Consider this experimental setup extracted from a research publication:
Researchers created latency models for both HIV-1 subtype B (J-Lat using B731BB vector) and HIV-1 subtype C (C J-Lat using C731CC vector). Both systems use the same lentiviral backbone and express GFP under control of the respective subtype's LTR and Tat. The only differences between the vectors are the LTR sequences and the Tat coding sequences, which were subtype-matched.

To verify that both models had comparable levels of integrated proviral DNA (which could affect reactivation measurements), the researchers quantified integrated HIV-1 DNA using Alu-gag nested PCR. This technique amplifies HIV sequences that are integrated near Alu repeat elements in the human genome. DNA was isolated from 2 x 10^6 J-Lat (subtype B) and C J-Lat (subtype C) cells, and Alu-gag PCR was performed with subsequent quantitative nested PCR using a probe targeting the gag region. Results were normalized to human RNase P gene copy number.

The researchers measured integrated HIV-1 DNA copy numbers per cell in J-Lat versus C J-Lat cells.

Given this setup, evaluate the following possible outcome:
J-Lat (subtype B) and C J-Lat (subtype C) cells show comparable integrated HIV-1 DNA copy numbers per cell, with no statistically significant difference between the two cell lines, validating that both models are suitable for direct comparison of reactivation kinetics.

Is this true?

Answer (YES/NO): YES